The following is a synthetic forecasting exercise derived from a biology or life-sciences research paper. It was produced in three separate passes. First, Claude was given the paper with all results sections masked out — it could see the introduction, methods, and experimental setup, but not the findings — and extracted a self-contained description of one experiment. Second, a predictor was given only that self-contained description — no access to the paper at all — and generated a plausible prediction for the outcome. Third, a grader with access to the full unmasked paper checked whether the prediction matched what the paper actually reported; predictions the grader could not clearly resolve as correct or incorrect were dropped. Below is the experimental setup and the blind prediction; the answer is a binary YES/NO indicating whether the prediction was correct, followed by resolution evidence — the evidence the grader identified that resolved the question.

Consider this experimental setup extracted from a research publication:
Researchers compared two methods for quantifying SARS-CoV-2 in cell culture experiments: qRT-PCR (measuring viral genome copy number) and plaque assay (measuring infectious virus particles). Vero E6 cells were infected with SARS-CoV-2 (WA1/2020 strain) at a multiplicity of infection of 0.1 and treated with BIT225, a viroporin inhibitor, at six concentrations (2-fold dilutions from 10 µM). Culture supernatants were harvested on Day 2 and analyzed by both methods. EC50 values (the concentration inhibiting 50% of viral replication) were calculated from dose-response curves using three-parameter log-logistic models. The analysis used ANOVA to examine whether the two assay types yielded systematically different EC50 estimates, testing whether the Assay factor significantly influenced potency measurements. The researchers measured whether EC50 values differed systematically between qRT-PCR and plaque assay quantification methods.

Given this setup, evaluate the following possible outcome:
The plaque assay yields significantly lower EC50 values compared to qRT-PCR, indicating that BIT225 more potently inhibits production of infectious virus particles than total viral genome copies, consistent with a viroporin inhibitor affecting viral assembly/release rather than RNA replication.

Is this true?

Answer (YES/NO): NO